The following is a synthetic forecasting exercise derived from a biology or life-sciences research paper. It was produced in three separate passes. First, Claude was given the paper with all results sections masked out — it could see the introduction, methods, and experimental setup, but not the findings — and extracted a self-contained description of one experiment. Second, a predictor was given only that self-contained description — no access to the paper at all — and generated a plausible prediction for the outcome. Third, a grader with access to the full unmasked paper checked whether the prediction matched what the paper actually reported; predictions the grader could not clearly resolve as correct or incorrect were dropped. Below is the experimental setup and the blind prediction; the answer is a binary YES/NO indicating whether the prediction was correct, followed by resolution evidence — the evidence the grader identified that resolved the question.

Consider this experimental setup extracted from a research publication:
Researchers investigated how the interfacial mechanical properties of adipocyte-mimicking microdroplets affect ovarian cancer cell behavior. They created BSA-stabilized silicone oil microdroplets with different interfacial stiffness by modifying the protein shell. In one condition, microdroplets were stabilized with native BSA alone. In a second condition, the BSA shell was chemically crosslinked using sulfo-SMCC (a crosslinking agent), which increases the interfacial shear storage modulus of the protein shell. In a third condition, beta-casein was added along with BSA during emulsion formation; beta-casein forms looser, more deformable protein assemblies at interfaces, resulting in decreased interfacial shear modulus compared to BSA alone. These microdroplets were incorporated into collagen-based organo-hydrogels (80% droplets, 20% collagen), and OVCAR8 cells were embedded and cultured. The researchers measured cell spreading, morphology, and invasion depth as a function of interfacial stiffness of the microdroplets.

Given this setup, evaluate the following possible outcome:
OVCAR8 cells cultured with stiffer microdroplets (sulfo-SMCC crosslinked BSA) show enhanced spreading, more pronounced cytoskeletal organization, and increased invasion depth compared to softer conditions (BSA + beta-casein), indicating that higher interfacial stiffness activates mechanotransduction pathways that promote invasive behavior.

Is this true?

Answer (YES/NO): NO